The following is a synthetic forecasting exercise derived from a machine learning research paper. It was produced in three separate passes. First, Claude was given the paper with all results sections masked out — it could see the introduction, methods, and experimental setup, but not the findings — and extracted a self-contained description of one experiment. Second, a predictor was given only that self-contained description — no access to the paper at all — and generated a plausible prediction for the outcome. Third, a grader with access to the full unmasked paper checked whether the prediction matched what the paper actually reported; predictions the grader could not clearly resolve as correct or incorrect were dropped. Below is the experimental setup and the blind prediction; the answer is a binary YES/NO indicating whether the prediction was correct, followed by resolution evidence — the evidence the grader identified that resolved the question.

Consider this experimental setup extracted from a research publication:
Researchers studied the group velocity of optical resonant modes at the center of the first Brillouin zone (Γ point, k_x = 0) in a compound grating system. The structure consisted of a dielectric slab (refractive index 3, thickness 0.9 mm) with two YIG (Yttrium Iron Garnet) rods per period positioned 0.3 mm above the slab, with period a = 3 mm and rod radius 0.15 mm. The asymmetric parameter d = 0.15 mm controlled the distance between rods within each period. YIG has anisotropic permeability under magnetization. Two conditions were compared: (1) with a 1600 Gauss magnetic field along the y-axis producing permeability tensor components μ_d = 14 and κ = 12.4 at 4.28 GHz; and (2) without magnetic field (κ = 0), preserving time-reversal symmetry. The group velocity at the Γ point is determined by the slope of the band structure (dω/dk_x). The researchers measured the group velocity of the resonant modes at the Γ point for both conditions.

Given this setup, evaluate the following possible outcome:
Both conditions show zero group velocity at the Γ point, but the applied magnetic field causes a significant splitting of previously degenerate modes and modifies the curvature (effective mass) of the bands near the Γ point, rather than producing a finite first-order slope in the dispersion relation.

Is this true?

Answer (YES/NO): NO